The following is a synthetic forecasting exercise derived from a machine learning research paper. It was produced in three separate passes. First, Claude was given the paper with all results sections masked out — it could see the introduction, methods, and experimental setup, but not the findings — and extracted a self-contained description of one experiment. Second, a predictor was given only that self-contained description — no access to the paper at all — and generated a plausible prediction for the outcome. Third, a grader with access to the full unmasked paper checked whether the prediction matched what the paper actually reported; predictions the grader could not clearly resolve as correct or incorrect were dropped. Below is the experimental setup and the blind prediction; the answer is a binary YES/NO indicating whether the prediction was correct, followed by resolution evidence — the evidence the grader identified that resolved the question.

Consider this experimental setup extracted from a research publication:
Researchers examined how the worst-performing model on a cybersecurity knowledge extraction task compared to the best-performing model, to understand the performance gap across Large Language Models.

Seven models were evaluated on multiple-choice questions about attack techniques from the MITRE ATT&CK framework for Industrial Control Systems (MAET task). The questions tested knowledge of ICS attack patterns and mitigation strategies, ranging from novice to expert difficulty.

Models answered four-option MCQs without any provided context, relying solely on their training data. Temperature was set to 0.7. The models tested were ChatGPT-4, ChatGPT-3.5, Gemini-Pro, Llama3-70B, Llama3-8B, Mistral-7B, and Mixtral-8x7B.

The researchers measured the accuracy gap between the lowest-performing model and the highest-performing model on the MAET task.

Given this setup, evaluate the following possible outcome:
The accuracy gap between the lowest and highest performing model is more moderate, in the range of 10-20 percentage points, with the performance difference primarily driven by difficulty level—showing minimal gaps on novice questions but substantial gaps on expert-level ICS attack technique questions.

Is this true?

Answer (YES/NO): NO